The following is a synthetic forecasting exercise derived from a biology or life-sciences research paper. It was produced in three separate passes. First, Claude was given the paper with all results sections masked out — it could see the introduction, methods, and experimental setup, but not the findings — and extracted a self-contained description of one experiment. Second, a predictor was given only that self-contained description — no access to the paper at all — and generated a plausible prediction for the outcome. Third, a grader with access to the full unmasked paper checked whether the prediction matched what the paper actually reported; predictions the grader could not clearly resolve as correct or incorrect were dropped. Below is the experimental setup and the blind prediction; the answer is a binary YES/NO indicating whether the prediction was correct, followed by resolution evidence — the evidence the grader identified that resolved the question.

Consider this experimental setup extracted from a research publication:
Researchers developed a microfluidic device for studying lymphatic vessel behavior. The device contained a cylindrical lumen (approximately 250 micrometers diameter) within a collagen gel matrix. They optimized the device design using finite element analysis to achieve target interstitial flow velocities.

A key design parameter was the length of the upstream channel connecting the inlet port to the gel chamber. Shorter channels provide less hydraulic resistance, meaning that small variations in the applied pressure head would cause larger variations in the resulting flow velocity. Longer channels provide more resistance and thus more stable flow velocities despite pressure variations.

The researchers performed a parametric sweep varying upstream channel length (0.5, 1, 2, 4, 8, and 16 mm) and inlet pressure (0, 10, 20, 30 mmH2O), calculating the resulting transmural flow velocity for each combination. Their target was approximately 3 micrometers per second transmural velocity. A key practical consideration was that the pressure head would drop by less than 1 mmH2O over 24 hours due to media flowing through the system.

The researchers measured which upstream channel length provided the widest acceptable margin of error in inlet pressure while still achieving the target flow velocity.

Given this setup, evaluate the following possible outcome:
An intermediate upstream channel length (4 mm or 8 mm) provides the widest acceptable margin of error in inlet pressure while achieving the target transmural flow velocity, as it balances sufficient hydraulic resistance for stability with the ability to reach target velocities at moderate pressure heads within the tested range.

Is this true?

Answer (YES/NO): YES